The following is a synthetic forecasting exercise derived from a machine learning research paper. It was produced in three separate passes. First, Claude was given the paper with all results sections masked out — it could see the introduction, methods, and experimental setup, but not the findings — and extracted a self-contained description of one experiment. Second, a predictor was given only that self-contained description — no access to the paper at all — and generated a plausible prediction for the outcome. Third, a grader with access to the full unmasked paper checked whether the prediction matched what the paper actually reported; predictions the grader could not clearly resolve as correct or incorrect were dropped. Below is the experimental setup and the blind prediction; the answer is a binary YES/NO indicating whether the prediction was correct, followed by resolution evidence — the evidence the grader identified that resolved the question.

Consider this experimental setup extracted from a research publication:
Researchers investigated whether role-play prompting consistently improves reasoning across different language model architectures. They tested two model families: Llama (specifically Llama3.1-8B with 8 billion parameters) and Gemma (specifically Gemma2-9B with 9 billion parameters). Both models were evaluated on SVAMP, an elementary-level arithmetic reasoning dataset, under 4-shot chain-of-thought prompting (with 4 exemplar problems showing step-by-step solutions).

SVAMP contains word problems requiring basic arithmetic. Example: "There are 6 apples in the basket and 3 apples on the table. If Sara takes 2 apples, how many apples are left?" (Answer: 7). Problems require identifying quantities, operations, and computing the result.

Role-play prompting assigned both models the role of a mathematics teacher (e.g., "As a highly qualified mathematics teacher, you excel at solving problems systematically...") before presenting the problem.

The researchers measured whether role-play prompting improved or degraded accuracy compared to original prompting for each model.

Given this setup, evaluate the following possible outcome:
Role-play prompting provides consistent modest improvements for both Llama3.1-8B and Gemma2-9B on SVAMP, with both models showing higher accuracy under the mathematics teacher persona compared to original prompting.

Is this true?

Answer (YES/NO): NO